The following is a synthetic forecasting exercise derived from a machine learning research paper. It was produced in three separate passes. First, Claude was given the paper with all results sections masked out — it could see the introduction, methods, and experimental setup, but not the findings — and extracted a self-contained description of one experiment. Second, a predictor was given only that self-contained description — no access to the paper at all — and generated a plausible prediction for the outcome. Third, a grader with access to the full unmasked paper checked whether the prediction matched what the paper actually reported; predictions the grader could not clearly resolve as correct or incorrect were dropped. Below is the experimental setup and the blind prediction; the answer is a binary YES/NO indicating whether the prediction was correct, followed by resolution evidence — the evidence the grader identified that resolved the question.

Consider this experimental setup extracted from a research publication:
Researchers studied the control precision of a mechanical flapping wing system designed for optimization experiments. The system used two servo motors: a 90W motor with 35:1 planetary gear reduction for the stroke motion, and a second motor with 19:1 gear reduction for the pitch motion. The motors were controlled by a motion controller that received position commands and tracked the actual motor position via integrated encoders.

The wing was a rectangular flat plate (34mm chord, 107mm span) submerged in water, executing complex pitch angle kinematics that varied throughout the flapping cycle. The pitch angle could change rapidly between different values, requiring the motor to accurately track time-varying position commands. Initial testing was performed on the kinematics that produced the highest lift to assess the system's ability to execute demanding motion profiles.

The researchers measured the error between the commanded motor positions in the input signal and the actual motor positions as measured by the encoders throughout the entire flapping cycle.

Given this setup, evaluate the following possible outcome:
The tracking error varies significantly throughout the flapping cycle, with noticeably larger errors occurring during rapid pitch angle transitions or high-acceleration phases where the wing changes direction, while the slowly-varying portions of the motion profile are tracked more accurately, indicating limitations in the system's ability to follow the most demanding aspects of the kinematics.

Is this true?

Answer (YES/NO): NO